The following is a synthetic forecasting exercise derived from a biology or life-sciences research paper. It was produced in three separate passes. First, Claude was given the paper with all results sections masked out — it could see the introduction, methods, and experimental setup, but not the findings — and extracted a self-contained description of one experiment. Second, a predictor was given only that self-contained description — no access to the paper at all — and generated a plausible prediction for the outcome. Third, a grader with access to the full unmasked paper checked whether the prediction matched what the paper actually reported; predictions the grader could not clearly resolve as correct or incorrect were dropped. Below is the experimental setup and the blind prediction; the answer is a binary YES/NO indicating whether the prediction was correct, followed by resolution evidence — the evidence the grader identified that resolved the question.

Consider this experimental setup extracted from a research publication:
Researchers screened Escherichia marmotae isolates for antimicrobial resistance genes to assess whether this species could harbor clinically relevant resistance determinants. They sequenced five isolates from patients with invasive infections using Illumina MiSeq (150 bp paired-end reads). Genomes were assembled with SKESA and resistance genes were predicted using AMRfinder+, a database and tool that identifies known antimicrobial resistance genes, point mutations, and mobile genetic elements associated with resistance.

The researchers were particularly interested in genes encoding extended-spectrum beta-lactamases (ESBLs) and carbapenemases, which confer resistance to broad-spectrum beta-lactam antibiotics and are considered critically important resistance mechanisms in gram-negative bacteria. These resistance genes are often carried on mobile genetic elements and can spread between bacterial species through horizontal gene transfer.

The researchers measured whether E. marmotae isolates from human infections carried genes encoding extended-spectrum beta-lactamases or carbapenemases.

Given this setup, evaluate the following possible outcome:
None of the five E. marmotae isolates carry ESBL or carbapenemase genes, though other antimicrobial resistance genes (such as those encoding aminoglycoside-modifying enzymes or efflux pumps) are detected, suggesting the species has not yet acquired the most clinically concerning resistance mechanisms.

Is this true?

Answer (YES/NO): NO